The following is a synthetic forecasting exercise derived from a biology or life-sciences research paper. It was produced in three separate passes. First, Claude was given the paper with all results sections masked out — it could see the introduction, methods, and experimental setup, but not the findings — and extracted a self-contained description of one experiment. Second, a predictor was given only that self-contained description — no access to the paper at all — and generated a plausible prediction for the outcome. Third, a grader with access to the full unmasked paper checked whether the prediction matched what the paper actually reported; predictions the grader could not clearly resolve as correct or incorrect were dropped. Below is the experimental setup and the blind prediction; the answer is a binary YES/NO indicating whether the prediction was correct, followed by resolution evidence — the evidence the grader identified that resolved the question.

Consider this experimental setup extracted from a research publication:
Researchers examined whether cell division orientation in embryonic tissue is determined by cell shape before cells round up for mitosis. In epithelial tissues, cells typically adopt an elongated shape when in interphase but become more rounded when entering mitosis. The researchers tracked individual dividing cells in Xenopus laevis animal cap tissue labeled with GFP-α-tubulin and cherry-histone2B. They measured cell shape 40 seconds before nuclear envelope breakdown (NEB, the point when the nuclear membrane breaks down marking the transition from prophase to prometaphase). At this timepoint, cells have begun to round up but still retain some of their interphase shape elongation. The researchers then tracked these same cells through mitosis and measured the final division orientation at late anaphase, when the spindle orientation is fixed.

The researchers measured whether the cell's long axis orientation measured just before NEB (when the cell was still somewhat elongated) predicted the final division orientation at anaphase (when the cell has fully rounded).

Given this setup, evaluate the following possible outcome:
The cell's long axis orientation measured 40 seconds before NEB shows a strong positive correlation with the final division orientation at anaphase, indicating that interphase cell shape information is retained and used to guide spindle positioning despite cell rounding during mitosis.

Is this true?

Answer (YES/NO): YES